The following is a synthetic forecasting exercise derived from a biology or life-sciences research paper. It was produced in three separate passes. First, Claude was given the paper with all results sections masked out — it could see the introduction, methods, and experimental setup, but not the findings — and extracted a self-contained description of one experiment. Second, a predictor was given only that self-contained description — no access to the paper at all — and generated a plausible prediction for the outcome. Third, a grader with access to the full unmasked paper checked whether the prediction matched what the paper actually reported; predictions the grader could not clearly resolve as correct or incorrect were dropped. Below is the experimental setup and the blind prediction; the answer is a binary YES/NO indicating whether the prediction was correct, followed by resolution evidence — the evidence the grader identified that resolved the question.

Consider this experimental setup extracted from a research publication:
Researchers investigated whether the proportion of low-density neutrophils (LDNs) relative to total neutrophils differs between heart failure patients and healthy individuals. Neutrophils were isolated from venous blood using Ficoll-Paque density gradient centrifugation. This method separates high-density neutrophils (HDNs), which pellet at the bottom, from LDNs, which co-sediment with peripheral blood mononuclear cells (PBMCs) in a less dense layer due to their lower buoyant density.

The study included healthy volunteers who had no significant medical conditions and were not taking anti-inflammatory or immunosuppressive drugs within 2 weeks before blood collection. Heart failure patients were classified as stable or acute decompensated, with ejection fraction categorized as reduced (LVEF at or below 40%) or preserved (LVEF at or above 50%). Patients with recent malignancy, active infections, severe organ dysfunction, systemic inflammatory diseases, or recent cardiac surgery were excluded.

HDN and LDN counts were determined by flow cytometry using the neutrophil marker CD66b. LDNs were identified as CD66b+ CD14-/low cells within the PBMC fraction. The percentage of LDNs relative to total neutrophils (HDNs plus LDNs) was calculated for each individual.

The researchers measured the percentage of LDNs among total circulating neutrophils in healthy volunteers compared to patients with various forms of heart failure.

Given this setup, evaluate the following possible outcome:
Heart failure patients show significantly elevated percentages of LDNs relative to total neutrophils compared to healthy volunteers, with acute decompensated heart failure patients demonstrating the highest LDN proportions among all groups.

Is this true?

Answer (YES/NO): YES